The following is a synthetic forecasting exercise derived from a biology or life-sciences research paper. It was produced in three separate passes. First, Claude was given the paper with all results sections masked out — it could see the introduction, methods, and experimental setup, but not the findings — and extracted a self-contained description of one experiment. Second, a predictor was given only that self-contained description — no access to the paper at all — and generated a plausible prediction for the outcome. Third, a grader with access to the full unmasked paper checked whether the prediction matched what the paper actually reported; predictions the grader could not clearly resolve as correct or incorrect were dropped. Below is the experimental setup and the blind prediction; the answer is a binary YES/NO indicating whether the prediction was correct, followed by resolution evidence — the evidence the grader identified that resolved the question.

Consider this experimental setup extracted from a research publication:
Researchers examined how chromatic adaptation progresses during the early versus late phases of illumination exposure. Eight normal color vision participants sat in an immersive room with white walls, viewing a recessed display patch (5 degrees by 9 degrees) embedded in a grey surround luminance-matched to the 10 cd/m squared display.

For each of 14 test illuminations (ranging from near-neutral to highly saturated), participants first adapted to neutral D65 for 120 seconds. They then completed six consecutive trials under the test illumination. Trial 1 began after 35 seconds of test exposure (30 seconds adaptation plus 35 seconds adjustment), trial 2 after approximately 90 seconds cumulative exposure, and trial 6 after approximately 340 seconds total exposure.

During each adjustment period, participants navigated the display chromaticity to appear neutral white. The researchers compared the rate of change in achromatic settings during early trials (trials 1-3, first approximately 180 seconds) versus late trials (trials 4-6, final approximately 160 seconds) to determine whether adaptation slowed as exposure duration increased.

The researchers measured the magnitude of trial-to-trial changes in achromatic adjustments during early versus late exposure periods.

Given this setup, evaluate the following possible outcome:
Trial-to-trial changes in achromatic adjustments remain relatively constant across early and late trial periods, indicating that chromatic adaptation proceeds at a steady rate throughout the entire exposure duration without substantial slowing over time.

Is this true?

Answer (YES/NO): NO